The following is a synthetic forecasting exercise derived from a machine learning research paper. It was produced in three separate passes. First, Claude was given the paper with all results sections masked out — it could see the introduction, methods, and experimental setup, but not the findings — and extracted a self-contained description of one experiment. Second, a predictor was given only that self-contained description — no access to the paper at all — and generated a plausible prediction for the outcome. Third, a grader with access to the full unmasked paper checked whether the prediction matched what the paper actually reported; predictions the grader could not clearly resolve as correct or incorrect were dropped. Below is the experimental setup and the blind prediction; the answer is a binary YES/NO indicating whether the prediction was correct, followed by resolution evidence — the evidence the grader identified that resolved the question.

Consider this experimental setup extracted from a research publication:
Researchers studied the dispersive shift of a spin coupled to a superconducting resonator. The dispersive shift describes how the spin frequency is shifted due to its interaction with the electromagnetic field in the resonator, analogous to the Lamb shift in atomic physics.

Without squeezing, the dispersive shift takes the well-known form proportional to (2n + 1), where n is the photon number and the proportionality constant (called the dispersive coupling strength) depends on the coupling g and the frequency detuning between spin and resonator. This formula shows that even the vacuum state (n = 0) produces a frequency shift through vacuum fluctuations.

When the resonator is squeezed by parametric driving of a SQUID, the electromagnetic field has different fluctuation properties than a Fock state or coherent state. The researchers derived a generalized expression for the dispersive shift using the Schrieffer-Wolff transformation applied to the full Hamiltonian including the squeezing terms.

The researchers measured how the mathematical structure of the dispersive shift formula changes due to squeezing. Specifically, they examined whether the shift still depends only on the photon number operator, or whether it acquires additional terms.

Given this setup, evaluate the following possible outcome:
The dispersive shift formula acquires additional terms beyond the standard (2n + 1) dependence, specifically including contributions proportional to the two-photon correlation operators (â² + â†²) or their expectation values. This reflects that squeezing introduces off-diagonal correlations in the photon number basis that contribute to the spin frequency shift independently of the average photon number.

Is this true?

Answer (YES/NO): YES